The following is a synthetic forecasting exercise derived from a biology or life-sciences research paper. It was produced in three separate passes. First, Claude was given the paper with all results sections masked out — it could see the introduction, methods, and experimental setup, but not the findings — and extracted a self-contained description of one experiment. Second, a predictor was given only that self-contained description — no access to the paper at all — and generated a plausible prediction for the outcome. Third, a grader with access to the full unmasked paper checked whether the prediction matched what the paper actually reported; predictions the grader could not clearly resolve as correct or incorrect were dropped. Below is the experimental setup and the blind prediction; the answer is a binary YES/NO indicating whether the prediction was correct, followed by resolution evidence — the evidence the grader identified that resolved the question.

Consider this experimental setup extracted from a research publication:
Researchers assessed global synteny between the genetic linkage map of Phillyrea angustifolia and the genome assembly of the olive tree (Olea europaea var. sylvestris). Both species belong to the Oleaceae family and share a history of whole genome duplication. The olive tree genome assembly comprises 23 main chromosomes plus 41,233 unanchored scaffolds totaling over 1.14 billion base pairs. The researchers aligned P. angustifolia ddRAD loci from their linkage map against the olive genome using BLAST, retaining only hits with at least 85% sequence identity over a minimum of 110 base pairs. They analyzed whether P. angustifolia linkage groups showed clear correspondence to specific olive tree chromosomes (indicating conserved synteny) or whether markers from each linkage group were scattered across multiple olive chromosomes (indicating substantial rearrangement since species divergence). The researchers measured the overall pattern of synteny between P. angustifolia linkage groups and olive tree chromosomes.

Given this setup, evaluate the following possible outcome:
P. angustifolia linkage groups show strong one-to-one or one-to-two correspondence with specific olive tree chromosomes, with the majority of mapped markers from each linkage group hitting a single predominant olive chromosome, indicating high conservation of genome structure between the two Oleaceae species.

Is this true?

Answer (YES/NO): YES